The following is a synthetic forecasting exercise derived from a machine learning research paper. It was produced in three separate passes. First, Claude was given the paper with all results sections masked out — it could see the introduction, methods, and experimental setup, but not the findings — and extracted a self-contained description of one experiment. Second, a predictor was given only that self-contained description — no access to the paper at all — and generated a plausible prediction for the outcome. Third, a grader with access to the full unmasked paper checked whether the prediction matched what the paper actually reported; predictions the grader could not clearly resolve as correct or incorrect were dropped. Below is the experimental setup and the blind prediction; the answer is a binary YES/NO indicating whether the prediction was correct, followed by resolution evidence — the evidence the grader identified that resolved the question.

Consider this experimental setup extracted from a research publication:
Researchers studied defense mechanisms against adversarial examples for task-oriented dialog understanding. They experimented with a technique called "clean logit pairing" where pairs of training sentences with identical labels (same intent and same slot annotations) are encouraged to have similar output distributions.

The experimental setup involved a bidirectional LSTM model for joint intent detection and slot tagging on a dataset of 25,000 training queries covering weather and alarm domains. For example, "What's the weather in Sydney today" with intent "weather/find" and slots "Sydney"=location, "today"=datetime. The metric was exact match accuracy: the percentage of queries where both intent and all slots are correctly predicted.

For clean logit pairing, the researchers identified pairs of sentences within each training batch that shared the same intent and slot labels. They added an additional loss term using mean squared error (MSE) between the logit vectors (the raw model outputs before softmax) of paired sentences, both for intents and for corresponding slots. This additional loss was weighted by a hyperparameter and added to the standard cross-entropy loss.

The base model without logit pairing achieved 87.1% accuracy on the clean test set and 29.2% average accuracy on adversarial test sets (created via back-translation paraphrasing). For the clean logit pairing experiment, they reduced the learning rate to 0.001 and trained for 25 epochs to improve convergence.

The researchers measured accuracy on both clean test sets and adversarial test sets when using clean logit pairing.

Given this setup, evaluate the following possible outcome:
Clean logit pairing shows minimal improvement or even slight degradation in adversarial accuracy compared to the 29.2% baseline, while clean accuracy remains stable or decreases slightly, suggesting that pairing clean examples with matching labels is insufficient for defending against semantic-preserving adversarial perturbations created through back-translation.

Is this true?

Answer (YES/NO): NO